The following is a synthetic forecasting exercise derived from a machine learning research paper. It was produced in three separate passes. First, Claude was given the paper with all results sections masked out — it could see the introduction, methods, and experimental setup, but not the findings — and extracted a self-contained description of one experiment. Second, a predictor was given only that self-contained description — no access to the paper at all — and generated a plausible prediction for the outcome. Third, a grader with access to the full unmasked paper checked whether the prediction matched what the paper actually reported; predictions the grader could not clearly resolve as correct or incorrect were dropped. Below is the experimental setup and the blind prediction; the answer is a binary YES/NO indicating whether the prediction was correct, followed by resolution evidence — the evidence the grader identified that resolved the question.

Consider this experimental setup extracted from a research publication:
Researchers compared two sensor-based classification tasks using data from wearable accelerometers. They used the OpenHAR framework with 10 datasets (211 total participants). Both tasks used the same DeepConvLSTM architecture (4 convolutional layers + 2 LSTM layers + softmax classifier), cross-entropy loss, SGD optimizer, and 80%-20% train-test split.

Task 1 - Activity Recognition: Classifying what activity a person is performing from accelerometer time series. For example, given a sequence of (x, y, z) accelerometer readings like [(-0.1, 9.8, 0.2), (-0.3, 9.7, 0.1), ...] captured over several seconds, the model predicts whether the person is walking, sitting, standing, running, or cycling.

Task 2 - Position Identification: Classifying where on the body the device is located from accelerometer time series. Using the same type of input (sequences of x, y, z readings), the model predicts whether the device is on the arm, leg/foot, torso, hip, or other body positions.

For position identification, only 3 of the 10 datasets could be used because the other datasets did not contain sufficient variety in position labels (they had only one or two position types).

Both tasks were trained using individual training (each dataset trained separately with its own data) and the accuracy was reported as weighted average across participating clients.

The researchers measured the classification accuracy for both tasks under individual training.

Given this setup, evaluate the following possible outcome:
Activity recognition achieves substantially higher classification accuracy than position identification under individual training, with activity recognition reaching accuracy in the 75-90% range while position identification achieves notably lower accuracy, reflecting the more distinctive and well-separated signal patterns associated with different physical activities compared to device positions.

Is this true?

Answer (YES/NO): YES